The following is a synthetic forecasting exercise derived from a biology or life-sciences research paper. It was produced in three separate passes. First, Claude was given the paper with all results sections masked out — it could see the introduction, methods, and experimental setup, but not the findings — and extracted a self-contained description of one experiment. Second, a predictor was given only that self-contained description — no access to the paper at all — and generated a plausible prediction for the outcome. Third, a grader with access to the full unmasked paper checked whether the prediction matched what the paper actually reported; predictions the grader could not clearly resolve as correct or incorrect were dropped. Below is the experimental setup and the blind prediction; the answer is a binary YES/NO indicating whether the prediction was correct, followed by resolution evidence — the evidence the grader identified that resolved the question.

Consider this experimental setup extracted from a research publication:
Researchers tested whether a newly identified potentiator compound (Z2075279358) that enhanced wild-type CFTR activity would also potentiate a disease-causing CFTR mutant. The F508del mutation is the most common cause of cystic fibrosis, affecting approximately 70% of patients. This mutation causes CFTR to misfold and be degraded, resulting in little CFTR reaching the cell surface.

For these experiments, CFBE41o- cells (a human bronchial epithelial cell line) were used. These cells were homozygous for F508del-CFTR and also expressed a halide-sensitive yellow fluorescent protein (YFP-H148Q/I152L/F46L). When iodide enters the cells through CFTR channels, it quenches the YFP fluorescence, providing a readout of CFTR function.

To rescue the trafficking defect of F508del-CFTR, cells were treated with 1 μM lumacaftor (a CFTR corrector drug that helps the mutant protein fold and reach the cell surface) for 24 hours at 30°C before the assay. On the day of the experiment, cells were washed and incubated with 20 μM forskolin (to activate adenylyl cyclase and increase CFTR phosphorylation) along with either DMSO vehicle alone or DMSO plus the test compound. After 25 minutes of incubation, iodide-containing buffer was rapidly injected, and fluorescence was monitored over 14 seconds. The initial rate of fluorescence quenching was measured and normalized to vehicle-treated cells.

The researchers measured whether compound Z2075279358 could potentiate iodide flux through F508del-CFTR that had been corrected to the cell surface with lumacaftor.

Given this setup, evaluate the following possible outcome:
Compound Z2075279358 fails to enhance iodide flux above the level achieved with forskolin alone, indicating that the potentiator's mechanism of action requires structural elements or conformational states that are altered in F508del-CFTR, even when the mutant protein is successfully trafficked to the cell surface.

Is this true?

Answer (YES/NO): NO